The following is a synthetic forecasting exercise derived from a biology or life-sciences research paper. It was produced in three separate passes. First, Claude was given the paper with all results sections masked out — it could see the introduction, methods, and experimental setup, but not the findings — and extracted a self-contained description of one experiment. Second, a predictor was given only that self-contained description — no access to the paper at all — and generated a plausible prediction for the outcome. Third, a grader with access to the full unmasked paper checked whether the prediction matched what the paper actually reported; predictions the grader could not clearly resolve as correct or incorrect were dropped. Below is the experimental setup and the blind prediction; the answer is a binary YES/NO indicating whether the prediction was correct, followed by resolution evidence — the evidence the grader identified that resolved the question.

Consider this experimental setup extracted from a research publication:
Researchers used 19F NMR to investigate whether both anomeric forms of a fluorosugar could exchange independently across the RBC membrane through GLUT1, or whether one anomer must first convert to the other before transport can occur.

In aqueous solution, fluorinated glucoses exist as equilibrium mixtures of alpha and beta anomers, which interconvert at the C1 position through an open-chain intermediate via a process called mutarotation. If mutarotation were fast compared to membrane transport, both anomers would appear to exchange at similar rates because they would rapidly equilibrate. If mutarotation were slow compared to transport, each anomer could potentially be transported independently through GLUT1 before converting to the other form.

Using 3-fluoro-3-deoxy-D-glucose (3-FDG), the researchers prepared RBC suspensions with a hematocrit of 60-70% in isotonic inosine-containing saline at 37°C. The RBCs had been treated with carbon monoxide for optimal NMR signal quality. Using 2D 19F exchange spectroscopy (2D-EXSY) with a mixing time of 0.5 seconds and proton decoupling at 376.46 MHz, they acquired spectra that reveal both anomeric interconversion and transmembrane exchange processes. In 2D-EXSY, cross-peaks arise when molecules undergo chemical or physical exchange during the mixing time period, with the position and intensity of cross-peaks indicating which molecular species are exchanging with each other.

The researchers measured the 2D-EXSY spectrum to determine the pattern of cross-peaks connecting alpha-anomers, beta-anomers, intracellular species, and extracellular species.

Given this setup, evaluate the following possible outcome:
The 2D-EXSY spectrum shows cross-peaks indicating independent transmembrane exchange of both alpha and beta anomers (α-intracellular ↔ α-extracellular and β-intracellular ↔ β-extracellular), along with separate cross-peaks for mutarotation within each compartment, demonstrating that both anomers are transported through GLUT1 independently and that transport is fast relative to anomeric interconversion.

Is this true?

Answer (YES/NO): NO